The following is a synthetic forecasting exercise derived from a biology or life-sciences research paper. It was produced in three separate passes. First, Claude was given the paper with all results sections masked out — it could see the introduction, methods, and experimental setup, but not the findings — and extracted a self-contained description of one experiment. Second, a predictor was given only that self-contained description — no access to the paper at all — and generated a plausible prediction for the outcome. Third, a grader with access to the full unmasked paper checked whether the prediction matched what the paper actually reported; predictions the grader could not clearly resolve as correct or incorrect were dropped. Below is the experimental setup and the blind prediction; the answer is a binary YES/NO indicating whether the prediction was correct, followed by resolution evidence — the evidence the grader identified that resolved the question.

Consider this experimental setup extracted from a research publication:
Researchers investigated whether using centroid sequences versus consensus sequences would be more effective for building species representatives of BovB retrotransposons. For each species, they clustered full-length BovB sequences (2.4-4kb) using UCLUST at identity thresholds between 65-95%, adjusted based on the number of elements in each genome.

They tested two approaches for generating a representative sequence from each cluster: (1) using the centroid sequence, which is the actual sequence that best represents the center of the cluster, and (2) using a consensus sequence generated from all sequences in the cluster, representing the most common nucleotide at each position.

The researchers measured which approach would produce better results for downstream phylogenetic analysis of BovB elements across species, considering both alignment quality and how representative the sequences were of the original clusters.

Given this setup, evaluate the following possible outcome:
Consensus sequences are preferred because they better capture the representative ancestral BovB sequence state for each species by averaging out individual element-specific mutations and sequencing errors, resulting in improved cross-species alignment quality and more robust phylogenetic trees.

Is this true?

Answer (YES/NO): NO